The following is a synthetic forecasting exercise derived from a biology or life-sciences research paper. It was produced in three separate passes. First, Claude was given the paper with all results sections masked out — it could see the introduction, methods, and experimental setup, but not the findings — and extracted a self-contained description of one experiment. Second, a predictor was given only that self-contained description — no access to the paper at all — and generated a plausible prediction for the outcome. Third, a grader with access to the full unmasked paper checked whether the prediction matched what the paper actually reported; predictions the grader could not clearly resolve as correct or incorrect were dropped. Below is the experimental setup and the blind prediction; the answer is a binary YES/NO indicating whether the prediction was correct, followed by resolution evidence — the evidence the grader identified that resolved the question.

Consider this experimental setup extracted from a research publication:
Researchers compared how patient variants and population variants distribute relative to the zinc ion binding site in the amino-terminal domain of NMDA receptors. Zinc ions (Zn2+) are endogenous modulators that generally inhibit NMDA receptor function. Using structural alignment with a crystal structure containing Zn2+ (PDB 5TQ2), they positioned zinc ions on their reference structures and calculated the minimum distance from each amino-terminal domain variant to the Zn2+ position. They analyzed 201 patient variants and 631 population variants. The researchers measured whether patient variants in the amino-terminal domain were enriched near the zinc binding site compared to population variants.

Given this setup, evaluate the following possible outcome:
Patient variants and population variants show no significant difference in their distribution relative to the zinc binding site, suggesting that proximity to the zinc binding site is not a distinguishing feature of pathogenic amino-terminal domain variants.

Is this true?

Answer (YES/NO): YES